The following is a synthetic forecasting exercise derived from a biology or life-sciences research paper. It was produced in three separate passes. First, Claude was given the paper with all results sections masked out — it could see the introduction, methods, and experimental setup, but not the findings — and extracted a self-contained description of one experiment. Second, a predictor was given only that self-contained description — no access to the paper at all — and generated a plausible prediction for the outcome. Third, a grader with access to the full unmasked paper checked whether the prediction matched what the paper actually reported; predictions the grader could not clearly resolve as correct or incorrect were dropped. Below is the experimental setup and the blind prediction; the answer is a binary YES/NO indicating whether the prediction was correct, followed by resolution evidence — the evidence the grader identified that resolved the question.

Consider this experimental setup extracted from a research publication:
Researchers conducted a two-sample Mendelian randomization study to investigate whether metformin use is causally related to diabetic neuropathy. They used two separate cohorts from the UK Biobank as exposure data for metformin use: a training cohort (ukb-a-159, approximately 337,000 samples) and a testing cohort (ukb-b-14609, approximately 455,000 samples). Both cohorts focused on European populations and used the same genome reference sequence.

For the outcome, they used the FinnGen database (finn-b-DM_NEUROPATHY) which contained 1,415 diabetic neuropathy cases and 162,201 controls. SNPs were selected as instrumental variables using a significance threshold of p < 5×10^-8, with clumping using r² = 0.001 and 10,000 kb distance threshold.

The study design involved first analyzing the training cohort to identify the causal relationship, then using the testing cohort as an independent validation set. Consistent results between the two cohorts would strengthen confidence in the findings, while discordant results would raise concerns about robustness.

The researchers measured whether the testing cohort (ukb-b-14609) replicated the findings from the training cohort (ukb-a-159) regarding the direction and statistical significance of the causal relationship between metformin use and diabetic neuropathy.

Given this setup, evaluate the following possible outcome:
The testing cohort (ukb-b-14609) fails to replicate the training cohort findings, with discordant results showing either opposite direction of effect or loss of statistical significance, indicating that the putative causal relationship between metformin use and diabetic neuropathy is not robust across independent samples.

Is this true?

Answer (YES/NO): NO